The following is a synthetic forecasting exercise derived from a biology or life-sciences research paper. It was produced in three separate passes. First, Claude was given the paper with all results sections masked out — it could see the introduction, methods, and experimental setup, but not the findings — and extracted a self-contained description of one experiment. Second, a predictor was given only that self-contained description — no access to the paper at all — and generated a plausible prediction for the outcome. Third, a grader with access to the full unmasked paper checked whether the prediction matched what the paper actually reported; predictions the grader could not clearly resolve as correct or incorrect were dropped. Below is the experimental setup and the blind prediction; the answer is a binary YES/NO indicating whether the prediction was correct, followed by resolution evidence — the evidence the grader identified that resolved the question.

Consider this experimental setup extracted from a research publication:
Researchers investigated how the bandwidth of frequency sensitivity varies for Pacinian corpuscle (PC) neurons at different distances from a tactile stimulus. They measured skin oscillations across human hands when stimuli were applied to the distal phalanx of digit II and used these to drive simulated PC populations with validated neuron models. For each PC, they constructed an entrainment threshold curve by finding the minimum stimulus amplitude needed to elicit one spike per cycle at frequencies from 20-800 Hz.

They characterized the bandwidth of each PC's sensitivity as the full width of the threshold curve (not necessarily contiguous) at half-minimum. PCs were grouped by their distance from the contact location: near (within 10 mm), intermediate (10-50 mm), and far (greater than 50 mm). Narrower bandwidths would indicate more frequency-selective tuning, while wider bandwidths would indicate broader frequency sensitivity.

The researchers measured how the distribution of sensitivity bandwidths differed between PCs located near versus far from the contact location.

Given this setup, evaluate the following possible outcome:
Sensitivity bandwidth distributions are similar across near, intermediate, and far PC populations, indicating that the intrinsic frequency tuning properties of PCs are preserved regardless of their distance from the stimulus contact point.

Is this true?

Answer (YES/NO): NO